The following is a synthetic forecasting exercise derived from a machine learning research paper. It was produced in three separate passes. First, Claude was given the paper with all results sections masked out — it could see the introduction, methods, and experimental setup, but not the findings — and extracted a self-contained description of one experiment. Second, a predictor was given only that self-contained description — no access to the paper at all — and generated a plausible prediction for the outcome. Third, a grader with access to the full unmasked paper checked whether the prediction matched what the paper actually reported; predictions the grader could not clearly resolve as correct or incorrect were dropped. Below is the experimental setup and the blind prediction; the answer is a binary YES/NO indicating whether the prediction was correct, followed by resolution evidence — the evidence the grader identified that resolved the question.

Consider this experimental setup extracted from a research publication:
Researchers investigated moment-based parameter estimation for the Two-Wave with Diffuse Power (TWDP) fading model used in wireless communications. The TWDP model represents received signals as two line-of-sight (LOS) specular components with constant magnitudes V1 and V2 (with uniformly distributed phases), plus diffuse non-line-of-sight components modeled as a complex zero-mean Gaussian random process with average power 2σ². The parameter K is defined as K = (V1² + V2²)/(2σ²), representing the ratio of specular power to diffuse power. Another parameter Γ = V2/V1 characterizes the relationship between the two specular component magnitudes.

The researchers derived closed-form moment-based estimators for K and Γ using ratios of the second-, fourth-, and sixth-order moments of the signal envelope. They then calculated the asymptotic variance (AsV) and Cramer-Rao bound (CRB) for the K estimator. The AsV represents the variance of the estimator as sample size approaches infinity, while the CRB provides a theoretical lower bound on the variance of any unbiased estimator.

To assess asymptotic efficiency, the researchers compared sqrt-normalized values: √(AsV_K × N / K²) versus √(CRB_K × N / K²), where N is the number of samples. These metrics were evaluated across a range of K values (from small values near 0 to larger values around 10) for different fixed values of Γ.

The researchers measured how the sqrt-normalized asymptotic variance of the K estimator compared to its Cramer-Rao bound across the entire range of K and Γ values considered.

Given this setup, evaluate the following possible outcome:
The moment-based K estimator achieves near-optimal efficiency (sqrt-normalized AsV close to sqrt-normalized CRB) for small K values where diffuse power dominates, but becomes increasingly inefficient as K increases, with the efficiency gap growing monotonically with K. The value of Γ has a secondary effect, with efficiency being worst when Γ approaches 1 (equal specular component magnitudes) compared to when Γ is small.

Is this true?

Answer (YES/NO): NO